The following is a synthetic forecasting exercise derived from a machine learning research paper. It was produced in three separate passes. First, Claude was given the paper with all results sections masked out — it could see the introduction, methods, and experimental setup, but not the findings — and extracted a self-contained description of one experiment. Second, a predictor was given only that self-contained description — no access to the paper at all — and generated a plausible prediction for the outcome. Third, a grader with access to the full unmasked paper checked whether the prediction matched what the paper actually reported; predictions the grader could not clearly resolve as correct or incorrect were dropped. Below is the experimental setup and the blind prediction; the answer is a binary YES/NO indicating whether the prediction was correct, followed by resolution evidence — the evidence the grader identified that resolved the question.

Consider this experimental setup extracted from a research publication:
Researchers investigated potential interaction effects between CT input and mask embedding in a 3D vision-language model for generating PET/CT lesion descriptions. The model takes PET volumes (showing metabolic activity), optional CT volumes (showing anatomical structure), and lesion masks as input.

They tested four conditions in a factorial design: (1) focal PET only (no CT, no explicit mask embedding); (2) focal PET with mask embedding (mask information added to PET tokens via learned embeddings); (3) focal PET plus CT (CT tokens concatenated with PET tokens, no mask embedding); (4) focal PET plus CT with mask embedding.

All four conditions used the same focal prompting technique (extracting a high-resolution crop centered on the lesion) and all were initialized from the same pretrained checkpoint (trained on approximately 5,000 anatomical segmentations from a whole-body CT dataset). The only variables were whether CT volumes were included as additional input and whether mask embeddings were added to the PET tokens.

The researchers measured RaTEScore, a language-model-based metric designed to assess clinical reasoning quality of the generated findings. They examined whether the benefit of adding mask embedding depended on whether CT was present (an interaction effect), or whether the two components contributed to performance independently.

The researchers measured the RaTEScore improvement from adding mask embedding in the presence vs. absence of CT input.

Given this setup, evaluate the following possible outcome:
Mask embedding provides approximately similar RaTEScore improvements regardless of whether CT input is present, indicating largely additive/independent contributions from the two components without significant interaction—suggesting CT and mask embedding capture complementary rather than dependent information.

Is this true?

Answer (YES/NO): NO